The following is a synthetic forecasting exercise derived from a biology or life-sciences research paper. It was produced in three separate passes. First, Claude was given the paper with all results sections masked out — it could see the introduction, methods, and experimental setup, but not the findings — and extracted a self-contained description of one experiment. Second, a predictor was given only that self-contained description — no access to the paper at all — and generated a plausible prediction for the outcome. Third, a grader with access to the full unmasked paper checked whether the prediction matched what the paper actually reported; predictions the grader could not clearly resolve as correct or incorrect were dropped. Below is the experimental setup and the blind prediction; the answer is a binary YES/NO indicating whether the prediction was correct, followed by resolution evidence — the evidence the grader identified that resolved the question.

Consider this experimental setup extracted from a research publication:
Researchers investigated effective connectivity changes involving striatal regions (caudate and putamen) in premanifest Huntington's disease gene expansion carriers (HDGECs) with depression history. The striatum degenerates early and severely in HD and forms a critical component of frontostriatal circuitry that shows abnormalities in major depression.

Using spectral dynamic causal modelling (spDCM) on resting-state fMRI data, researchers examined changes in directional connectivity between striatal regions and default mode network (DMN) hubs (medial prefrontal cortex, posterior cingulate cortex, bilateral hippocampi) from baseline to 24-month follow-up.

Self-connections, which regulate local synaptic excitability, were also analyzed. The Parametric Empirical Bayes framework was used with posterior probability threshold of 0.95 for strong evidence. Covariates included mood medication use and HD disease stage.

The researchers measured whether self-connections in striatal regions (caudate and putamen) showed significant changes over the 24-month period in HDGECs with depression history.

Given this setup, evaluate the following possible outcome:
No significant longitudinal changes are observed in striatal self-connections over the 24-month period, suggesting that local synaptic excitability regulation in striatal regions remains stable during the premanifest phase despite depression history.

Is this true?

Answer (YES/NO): NO